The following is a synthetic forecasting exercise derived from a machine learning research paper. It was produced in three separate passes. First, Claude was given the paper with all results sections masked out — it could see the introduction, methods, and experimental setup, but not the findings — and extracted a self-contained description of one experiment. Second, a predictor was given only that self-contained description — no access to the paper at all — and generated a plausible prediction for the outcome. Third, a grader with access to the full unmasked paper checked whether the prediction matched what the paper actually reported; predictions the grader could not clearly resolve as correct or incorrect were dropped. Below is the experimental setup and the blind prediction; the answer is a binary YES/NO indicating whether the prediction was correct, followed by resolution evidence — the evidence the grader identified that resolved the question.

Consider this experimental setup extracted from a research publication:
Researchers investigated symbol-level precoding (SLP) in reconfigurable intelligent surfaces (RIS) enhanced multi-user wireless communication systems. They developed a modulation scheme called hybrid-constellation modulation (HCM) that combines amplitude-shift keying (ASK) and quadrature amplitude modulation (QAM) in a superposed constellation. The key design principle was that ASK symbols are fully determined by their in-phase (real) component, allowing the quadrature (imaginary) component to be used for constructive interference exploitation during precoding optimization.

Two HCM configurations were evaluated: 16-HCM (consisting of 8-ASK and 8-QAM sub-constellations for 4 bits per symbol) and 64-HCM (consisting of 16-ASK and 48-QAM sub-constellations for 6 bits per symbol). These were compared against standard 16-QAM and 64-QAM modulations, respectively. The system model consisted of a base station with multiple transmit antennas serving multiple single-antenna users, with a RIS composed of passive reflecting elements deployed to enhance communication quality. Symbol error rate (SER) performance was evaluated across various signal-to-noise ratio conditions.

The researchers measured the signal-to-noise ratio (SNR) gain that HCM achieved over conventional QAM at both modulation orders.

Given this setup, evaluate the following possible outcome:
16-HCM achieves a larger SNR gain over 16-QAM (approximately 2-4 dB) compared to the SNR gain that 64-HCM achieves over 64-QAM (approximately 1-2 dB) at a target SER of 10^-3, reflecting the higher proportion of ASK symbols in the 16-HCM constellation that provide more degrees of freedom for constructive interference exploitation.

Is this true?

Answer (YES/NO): NO